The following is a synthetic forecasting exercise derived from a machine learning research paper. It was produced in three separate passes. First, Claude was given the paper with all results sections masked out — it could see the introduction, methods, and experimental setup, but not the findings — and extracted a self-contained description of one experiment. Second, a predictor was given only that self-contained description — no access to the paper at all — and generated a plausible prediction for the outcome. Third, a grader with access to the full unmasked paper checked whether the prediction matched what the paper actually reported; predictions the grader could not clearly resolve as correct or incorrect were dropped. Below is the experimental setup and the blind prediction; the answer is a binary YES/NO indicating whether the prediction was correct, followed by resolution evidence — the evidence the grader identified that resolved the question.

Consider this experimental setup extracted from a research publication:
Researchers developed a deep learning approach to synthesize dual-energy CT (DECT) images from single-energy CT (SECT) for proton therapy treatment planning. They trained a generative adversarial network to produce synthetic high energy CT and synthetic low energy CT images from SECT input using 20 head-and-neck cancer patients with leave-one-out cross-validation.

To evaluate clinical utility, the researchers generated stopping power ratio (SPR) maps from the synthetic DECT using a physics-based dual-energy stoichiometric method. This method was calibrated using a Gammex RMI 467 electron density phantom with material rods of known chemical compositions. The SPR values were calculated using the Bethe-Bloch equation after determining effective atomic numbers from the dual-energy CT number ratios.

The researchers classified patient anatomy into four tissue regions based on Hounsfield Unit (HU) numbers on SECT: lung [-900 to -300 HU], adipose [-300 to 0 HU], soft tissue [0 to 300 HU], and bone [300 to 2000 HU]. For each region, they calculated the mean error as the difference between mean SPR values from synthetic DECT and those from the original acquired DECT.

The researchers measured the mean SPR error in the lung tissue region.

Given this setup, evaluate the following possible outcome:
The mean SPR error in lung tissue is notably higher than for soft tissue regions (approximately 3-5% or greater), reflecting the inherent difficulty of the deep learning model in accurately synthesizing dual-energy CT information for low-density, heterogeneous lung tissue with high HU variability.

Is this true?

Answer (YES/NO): NO